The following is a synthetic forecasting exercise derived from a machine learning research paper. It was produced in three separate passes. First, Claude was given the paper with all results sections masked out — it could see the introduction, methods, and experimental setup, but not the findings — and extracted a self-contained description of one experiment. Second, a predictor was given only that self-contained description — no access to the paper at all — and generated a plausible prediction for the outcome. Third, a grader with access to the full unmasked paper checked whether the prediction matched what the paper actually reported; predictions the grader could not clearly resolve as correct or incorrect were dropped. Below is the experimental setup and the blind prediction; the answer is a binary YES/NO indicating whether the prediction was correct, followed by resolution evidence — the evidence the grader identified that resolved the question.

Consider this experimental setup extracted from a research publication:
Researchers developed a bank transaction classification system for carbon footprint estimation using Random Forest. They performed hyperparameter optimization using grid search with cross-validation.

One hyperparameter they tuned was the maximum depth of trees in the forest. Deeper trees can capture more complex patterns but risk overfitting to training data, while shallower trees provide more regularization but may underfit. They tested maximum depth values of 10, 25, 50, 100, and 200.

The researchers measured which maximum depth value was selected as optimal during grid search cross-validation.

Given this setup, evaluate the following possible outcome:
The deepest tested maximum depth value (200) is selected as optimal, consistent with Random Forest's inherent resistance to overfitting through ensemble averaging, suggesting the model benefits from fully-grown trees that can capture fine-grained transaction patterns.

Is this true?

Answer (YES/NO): NO